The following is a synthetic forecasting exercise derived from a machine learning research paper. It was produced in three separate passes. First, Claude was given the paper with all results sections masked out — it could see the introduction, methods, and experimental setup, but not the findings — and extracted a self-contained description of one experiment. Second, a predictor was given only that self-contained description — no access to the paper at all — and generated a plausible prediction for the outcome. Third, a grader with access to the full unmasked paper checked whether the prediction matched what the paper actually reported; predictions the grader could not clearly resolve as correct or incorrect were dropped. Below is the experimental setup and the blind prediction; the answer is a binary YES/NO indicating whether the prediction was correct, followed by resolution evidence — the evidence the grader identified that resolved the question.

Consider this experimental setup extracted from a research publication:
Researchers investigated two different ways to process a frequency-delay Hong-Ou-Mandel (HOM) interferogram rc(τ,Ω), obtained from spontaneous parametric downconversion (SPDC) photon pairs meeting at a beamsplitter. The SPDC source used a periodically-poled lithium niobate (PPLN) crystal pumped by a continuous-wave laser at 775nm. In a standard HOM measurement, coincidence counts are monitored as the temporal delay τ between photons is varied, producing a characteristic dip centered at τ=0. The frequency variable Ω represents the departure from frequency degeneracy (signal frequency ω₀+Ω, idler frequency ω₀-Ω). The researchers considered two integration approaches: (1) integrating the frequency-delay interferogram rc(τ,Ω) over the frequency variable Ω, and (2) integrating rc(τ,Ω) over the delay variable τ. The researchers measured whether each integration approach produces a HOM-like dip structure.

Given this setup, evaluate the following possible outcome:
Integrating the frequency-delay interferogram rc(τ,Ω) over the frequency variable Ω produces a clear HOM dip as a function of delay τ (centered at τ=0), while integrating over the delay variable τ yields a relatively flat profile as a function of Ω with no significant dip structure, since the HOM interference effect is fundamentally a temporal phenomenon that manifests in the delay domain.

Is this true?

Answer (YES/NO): NO